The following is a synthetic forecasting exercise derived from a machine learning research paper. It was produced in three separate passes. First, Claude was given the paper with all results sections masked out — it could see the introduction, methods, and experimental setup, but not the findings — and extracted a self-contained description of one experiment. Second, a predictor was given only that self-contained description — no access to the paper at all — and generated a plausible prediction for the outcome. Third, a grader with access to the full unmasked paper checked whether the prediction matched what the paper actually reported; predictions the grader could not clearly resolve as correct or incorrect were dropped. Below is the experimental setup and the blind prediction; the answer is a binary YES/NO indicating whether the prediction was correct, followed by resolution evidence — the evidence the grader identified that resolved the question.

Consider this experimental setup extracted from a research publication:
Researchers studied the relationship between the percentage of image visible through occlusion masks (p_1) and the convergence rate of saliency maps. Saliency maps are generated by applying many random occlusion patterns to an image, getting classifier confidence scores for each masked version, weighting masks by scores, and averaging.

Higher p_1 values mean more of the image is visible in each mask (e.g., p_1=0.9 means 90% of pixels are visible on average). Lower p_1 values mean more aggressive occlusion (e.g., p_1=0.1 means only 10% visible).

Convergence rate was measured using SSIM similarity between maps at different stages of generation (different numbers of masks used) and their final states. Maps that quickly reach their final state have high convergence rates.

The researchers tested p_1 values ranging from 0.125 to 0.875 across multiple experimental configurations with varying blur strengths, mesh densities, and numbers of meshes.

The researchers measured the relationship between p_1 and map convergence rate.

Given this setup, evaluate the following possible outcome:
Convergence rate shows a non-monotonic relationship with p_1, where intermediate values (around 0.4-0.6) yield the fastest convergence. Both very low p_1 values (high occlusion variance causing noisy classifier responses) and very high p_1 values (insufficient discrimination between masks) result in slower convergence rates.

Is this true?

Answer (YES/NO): NO